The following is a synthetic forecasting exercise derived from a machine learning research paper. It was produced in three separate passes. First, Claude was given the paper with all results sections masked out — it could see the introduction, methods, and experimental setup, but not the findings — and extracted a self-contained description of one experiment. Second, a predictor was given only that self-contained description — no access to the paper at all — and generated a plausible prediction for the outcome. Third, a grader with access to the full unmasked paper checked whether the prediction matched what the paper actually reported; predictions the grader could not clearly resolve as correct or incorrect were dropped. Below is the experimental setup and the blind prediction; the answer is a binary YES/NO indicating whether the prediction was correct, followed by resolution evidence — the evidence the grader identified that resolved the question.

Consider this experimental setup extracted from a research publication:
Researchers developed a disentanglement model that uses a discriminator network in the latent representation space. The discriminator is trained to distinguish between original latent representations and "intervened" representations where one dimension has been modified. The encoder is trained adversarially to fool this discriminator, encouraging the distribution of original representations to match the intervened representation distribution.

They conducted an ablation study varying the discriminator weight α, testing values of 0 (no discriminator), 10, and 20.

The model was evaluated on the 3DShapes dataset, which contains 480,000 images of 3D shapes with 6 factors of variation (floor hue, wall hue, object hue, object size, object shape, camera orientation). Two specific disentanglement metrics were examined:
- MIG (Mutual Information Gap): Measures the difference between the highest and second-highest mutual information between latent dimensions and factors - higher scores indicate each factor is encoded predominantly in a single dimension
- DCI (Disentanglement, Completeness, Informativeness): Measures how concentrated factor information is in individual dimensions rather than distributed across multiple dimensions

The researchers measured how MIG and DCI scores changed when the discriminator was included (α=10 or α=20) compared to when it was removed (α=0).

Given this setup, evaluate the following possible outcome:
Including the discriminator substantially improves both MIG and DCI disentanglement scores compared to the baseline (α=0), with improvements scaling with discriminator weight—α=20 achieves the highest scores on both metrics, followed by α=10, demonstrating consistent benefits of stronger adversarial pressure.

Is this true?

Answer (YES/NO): NO